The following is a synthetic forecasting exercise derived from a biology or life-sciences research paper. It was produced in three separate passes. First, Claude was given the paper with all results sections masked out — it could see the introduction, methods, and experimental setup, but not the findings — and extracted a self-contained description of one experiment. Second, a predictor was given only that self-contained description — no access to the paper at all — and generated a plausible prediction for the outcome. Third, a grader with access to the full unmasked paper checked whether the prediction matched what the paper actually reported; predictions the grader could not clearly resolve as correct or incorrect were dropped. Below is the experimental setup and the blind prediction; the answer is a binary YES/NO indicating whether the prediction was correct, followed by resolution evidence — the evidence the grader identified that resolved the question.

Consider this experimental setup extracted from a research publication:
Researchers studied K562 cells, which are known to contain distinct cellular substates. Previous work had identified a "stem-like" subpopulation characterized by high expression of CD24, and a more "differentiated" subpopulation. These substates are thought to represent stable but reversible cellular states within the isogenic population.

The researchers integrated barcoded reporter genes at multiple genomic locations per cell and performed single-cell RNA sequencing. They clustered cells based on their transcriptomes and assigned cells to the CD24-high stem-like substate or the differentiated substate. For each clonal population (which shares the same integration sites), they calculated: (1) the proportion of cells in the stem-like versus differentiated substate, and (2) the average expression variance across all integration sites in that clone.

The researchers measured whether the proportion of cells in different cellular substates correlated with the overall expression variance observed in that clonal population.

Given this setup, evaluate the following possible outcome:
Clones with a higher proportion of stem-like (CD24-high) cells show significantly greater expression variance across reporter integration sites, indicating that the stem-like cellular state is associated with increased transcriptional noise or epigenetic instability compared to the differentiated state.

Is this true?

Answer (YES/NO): NO